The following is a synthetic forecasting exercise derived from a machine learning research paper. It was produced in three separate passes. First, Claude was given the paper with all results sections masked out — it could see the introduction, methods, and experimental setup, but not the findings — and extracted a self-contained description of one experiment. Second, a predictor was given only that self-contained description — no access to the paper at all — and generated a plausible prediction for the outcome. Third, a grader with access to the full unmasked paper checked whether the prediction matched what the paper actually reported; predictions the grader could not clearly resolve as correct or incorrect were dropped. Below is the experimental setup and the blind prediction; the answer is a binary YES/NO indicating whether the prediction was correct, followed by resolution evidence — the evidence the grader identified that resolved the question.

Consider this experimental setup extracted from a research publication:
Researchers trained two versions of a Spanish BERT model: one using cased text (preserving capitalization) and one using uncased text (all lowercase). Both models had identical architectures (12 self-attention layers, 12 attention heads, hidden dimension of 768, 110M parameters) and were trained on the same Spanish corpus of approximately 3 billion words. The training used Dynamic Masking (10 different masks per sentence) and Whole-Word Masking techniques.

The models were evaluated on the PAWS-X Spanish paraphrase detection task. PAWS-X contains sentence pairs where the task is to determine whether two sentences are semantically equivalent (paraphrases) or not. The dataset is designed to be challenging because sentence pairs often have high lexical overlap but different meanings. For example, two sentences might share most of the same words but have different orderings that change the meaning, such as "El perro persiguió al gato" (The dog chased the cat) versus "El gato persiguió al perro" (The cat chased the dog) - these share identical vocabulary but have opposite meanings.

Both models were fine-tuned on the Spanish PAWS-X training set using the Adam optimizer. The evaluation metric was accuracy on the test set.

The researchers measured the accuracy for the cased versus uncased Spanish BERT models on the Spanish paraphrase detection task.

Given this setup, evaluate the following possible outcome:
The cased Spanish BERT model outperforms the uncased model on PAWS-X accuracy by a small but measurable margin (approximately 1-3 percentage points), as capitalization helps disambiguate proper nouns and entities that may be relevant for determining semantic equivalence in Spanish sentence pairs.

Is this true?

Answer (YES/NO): NO